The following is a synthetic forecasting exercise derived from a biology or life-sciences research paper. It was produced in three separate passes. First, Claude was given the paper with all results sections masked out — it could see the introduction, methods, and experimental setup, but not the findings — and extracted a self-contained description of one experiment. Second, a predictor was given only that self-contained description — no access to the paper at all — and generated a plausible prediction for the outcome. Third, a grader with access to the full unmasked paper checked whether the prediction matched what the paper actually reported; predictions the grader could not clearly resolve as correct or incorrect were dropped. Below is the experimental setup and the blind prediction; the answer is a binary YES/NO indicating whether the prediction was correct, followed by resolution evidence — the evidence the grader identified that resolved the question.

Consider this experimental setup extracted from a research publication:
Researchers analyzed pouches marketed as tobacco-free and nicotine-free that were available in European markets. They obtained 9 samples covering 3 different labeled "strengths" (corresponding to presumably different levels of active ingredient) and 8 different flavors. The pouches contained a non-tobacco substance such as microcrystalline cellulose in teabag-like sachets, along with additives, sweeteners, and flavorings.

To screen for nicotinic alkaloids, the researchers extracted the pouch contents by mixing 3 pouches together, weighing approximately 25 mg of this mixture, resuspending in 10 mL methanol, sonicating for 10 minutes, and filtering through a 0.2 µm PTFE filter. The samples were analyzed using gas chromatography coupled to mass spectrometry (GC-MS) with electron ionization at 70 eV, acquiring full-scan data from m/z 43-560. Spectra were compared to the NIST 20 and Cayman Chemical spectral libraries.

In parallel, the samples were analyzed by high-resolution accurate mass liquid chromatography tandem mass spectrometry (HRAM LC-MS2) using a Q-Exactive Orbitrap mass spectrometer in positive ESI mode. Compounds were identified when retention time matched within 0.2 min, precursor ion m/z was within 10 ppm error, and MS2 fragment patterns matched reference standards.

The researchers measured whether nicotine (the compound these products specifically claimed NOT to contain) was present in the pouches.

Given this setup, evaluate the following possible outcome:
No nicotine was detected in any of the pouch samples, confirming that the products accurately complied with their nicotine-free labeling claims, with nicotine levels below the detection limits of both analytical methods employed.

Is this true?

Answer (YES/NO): YES